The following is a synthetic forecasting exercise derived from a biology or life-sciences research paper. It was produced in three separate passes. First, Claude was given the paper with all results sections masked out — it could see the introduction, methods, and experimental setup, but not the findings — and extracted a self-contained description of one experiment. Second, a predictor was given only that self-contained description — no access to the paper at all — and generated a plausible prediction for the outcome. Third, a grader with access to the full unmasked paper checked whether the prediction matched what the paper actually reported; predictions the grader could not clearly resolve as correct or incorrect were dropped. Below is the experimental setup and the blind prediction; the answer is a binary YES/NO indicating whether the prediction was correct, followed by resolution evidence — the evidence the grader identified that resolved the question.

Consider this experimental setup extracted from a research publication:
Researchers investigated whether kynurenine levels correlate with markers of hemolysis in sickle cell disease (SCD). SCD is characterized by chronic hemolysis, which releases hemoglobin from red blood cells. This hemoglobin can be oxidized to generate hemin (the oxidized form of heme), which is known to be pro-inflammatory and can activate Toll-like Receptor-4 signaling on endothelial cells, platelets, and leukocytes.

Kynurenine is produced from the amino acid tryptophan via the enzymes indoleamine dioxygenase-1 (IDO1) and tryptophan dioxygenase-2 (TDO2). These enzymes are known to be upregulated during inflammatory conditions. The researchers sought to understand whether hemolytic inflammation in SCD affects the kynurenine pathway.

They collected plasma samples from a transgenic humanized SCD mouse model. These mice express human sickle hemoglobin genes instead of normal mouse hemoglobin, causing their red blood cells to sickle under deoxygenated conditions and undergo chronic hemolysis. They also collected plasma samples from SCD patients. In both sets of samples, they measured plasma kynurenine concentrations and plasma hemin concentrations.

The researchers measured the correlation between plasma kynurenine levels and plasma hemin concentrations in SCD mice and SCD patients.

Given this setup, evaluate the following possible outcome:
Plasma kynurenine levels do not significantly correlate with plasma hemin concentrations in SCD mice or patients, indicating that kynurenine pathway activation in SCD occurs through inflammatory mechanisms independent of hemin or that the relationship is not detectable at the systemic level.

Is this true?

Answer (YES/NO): NO